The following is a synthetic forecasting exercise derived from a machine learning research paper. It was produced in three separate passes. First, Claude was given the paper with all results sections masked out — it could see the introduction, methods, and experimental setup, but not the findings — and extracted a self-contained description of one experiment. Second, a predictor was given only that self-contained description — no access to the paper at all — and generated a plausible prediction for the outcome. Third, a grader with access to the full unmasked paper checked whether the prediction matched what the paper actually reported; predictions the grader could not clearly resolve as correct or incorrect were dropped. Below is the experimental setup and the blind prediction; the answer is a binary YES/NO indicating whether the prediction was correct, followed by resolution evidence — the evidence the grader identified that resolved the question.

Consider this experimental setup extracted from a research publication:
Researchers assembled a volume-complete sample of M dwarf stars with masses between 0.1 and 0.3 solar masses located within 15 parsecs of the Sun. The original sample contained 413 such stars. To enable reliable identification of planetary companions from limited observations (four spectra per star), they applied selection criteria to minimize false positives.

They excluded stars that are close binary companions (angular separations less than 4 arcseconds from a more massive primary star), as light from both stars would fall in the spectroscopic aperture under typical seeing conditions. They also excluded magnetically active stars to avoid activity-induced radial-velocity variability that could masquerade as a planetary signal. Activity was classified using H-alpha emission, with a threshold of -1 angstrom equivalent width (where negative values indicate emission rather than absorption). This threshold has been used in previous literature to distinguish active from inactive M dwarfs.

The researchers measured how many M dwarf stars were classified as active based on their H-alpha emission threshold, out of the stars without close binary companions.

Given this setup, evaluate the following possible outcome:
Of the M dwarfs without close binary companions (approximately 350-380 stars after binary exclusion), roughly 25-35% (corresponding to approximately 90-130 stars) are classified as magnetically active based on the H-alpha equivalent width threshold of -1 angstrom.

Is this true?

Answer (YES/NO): NO